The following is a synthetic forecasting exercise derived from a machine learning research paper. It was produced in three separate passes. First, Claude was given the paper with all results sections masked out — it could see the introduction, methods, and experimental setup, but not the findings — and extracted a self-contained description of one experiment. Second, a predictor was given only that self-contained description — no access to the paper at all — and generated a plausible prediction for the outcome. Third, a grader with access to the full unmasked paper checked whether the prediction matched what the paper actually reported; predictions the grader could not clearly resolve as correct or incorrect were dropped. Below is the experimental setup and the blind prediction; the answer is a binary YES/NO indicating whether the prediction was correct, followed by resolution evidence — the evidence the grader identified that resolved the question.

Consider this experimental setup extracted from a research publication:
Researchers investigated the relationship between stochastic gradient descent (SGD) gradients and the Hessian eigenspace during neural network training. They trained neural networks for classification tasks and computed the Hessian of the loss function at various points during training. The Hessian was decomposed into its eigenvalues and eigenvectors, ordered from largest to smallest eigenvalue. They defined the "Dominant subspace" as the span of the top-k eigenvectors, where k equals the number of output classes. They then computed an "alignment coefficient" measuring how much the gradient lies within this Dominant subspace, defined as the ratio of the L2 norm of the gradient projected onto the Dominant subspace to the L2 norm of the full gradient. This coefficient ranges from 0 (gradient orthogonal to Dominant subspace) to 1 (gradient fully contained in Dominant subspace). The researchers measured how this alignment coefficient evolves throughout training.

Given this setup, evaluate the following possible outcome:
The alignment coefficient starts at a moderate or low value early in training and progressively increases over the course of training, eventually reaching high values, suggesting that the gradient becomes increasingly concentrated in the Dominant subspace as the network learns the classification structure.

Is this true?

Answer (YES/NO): NO